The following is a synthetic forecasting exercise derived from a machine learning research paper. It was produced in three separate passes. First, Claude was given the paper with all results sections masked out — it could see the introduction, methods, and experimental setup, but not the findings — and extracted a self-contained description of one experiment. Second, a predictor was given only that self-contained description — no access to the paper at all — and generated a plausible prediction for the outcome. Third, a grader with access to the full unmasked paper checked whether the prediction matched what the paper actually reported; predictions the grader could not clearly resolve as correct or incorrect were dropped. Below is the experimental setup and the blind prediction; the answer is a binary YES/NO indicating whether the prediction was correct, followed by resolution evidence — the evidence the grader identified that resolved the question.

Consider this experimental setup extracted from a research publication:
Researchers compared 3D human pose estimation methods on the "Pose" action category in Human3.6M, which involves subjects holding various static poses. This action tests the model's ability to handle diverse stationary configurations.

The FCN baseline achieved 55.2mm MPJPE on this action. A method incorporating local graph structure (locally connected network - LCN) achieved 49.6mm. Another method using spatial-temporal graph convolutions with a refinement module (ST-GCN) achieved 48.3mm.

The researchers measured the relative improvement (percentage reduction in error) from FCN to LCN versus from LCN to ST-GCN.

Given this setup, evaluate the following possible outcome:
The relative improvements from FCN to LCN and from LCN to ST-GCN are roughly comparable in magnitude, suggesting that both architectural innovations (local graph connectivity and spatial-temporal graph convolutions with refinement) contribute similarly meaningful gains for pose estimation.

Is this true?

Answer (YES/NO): NO